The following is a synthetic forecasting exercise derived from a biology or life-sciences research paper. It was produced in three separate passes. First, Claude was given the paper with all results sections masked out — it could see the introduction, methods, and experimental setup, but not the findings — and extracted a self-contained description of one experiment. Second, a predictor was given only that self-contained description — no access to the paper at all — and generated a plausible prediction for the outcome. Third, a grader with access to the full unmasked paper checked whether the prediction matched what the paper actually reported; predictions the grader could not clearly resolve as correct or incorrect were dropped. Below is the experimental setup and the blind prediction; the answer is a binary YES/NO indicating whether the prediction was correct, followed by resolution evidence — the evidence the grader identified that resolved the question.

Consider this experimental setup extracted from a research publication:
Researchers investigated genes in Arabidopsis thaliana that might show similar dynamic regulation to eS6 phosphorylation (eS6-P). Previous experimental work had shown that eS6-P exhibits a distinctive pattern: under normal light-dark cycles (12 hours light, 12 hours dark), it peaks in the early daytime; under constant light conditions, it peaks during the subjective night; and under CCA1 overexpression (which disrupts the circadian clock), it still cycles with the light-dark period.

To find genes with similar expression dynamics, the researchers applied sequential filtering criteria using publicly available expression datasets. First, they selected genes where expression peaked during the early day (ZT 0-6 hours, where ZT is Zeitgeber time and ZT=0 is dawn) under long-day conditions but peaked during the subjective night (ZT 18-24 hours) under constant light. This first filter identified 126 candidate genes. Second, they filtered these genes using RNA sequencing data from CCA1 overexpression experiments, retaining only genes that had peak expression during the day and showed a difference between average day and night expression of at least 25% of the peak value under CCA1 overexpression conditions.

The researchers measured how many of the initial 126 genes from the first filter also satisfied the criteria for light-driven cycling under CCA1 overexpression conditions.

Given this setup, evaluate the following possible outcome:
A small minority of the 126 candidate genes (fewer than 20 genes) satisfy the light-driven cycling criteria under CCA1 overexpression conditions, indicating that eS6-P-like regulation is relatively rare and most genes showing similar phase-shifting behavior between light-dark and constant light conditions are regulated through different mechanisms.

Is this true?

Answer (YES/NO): NO